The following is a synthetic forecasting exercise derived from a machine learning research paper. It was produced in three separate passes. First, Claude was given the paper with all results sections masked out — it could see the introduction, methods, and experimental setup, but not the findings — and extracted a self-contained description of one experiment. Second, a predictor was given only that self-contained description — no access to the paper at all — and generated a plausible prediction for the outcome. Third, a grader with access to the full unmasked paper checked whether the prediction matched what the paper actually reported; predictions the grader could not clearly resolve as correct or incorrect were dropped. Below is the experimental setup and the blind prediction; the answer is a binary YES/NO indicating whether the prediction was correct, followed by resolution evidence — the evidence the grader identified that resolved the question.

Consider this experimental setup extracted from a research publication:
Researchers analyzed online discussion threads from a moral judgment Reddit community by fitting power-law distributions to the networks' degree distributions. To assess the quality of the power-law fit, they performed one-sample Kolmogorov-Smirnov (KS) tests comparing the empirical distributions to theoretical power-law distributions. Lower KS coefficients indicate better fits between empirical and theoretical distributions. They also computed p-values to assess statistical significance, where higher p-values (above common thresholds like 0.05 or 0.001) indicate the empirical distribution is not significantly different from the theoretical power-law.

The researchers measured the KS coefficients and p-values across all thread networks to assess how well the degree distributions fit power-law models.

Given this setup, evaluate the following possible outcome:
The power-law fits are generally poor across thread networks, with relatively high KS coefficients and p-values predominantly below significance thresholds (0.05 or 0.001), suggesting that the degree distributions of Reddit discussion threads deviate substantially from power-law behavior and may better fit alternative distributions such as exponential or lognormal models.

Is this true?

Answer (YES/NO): NO